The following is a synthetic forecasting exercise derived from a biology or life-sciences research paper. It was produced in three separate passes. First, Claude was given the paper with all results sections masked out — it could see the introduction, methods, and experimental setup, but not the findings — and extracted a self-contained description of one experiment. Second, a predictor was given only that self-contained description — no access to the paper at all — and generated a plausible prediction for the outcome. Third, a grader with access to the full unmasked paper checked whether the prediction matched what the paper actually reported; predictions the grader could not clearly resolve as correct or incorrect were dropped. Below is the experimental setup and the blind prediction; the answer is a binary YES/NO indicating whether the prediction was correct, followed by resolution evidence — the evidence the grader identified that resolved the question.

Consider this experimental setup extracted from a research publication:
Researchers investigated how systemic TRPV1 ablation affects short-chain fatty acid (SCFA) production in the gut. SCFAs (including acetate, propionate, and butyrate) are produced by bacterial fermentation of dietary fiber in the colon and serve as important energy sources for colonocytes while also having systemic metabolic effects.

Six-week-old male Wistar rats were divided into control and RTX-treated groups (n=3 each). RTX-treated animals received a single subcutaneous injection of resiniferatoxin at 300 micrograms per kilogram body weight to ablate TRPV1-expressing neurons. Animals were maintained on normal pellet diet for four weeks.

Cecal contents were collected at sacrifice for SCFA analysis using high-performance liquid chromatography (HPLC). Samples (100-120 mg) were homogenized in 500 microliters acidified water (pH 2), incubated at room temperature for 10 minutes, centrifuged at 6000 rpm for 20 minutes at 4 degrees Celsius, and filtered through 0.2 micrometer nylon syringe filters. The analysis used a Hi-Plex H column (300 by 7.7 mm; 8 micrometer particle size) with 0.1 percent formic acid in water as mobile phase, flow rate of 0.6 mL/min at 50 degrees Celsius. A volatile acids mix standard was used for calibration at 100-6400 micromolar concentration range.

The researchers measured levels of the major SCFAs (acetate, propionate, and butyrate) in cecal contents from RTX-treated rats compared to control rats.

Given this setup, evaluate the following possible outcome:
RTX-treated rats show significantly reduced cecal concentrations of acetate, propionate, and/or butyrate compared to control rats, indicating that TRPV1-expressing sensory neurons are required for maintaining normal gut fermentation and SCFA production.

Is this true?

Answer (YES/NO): YES